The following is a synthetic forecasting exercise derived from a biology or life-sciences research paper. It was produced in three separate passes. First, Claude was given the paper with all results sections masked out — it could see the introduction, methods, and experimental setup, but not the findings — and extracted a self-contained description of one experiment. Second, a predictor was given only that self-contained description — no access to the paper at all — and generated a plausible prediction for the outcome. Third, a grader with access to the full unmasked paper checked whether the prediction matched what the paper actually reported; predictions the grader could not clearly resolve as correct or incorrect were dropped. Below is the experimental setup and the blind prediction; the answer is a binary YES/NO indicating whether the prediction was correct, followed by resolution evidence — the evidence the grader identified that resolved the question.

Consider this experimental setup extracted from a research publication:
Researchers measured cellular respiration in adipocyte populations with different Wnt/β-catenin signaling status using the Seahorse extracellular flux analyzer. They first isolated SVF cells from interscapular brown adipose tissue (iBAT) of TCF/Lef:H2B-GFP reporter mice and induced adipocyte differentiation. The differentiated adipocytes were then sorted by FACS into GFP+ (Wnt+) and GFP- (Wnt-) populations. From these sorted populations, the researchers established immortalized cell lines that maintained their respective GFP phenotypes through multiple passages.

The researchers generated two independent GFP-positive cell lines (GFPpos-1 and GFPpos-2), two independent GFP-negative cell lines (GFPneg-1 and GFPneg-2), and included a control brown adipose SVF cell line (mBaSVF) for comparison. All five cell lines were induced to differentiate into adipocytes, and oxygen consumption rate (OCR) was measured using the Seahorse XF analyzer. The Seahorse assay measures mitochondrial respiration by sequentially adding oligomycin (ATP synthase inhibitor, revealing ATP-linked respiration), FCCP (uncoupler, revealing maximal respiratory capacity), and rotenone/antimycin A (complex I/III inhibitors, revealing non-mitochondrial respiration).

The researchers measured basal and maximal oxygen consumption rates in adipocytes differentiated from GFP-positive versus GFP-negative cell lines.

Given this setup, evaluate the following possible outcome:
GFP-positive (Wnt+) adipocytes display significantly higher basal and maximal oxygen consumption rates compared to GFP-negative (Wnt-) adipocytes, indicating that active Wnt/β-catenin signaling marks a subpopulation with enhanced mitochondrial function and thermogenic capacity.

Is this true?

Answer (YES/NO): YES